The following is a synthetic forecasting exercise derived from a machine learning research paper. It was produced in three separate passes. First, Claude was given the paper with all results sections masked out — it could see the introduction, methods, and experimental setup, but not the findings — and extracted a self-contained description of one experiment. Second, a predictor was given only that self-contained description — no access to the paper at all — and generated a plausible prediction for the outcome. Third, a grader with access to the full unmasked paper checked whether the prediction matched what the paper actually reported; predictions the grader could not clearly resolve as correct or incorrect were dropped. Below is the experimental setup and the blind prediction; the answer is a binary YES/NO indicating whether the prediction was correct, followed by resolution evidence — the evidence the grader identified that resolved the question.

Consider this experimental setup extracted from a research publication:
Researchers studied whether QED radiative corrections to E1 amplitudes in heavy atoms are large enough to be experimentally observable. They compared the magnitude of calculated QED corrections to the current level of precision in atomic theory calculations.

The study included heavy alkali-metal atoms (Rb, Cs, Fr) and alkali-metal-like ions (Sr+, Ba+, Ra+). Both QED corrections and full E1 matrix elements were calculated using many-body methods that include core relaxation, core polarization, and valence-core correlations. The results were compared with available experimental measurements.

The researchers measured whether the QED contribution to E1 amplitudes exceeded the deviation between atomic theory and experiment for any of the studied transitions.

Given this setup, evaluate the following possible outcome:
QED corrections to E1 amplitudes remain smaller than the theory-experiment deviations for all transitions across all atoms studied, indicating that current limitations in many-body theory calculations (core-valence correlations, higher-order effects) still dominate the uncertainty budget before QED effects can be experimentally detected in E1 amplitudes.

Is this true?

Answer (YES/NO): NO